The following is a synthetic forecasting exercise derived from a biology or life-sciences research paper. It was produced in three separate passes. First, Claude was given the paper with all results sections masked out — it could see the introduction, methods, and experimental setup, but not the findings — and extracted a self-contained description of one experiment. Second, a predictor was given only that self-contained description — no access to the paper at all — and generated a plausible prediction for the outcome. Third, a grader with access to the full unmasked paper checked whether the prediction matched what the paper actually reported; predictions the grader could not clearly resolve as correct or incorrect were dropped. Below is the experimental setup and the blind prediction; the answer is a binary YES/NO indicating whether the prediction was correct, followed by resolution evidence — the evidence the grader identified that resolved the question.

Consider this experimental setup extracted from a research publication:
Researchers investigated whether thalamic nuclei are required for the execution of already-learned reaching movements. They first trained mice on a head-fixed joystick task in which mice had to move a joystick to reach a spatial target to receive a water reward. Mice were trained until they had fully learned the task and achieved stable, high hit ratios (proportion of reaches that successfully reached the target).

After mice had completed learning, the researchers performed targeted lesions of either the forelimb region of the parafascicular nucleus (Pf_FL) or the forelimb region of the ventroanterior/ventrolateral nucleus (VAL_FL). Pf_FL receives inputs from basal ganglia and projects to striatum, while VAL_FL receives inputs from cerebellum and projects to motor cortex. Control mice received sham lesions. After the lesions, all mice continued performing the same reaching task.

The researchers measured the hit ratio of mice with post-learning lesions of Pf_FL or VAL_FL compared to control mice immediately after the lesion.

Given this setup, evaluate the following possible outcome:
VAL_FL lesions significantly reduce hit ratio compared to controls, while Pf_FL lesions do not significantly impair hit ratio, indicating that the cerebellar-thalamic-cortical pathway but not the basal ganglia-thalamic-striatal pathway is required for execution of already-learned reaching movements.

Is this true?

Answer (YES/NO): NO